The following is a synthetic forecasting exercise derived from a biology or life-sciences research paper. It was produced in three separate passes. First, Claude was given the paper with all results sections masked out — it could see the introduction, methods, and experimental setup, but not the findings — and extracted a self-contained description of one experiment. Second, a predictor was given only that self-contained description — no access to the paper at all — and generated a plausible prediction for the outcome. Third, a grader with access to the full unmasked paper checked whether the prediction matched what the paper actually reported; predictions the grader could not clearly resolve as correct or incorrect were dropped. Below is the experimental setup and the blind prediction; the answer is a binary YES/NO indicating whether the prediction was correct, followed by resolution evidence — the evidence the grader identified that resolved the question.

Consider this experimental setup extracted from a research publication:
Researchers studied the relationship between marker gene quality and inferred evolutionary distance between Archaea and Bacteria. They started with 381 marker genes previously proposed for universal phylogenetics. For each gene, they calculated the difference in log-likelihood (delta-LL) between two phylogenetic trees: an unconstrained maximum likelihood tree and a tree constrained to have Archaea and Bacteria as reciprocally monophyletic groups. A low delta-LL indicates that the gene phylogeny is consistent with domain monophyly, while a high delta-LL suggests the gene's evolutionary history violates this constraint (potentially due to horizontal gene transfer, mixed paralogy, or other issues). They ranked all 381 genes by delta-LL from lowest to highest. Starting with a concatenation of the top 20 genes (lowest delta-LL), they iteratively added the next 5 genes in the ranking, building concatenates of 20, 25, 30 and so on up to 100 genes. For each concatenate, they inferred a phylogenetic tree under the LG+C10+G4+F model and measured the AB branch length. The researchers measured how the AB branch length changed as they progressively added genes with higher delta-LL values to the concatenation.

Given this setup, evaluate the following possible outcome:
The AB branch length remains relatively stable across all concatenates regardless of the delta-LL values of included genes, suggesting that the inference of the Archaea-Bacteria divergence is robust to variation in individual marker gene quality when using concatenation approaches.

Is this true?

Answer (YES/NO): NO